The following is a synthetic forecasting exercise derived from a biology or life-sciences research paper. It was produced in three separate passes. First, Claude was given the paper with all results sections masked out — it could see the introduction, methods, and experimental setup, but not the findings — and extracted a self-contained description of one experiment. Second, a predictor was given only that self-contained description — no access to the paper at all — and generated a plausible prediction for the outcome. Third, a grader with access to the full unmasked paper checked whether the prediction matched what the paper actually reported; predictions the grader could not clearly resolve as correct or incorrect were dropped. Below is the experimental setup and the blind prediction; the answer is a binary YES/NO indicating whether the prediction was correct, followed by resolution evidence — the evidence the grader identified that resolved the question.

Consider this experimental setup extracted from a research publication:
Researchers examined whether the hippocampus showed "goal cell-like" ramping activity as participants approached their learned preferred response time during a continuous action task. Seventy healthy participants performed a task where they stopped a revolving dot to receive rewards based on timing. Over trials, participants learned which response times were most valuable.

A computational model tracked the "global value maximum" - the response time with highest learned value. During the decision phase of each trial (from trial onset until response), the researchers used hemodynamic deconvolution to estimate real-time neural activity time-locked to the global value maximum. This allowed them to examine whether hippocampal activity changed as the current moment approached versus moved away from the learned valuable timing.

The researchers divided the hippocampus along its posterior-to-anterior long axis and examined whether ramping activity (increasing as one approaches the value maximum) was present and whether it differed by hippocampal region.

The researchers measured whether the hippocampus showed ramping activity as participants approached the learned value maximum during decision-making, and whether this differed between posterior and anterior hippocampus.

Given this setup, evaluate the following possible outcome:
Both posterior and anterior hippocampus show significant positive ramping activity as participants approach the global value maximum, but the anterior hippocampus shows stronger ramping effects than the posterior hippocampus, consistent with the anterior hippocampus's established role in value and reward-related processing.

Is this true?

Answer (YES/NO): NO